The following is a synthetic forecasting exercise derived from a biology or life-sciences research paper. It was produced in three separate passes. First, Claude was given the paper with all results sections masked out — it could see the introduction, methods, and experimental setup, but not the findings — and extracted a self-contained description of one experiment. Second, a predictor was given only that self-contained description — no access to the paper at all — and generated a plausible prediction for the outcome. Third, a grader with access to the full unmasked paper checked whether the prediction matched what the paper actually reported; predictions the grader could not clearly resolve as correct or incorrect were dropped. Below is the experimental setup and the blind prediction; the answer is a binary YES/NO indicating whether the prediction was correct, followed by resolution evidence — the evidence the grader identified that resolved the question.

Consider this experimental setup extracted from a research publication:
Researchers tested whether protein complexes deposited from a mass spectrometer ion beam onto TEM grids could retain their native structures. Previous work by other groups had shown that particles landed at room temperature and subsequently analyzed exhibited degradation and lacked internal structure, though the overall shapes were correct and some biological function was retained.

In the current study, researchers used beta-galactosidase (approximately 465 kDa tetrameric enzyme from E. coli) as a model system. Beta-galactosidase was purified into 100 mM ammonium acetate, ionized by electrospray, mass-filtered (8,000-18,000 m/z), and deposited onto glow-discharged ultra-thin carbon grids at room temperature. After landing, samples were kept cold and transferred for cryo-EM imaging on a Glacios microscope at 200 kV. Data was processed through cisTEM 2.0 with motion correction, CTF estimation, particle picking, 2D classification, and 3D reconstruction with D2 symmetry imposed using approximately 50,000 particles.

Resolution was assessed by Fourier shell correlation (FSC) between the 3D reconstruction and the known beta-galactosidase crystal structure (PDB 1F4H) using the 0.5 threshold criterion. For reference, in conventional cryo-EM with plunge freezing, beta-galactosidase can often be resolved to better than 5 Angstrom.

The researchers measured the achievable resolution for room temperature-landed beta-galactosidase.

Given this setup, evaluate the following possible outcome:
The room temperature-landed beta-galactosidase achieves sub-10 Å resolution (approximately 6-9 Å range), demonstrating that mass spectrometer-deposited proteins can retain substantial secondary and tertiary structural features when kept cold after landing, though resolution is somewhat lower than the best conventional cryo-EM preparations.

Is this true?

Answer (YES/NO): NO